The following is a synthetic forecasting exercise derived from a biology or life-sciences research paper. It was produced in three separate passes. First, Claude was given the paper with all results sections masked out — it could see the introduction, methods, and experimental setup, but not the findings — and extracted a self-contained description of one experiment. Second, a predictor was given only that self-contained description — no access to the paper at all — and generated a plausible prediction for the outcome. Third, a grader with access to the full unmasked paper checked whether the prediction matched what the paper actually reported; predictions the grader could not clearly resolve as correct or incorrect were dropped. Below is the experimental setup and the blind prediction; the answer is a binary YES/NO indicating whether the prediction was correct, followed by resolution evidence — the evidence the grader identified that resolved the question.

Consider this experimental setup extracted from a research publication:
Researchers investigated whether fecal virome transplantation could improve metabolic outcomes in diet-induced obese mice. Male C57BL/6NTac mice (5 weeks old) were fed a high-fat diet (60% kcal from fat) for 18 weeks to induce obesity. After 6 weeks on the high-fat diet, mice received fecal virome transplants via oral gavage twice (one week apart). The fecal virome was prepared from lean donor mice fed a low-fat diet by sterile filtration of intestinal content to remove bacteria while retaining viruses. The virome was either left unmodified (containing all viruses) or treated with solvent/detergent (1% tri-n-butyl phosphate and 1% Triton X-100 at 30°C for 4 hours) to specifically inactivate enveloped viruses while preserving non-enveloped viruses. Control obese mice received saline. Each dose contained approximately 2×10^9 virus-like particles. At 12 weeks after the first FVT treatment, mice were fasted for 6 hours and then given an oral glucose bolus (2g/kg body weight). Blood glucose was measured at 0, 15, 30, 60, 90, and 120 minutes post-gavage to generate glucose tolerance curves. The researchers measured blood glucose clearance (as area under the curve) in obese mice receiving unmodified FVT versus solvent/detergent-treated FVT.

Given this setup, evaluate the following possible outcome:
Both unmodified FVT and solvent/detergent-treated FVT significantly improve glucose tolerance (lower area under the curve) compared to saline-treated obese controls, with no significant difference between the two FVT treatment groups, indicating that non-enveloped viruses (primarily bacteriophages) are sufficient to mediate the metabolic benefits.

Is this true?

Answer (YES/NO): NO